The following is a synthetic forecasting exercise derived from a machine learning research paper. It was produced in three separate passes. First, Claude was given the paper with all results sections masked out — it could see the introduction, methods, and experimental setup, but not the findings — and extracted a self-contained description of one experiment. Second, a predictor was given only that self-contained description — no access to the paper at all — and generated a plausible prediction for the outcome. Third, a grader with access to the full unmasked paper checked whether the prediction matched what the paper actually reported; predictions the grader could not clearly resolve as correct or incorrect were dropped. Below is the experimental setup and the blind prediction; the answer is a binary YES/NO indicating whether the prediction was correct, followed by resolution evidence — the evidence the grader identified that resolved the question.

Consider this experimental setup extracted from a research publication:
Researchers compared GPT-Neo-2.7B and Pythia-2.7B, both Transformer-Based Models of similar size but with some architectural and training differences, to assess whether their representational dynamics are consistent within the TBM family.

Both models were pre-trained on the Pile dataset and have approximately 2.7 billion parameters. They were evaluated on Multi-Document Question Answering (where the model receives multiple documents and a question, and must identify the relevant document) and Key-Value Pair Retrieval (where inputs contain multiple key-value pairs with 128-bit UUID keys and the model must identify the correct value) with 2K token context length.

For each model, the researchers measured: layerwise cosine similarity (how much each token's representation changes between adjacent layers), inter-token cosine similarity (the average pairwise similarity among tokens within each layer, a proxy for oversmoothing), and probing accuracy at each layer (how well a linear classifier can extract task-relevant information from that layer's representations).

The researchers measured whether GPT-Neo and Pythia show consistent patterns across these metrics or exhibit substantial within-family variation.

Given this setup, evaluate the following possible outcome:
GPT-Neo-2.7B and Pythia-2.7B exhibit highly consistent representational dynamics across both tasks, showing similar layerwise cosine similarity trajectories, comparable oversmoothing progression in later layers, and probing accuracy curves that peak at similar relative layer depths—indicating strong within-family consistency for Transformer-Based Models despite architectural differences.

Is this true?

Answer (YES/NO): NO